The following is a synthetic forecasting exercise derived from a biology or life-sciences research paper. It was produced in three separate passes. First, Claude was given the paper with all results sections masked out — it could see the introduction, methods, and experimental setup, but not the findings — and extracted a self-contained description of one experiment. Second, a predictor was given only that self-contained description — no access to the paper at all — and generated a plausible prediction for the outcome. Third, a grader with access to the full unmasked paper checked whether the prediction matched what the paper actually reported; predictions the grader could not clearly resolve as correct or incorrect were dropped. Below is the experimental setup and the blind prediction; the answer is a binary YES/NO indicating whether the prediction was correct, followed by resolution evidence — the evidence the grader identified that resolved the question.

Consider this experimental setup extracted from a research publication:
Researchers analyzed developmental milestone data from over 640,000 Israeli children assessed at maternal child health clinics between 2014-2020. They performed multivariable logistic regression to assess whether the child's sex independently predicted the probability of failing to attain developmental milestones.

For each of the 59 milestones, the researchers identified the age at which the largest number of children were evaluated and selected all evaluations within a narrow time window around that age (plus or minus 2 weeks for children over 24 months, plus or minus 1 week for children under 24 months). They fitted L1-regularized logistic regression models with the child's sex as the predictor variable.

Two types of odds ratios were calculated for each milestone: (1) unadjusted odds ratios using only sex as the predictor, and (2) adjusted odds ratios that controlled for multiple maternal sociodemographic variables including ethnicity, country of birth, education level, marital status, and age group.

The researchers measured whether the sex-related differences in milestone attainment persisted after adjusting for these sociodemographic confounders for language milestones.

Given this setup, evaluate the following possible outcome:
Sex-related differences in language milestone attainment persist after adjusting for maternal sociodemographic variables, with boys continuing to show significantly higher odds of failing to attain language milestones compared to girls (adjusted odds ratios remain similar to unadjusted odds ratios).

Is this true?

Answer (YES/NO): YES